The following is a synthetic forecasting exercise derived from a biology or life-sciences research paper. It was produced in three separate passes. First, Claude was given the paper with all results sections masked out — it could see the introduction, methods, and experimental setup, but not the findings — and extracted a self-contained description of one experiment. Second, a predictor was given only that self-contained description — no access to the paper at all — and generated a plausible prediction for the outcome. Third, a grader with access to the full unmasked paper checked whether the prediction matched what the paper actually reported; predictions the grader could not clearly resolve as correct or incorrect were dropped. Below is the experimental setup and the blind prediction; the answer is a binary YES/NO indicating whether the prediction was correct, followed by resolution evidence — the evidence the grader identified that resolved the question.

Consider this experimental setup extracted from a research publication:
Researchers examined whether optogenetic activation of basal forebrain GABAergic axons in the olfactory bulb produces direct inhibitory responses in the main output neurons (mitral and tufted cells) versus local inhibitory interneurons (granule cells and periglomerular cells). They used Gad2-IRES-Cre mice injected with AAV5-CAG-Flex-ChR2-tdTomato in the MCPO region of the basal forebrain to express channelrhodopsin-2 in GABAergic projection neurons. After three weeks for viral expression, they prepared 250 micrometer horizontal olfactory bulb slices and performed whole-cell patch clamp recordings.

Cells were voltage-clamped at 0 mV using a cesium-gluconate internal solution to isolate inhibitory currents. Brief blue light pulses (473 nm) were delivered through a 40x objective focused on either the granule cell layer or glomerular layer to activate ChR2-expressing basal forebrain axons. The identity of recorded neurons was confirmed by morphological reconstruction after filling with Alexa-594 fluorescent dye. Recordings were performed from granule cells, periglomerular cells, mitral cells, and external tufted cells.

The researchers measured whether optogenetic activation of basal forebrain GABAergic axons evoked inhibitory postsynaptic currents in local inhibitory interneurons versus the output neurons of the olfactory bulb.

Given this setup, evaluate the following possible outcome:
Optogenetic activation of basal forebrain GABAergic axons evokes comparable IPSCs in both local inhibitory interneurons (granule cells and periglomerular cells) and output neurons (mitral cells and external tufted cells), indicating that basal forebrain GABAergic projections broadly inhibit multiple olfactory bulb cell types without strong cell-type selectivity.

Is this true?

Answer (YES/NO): NO